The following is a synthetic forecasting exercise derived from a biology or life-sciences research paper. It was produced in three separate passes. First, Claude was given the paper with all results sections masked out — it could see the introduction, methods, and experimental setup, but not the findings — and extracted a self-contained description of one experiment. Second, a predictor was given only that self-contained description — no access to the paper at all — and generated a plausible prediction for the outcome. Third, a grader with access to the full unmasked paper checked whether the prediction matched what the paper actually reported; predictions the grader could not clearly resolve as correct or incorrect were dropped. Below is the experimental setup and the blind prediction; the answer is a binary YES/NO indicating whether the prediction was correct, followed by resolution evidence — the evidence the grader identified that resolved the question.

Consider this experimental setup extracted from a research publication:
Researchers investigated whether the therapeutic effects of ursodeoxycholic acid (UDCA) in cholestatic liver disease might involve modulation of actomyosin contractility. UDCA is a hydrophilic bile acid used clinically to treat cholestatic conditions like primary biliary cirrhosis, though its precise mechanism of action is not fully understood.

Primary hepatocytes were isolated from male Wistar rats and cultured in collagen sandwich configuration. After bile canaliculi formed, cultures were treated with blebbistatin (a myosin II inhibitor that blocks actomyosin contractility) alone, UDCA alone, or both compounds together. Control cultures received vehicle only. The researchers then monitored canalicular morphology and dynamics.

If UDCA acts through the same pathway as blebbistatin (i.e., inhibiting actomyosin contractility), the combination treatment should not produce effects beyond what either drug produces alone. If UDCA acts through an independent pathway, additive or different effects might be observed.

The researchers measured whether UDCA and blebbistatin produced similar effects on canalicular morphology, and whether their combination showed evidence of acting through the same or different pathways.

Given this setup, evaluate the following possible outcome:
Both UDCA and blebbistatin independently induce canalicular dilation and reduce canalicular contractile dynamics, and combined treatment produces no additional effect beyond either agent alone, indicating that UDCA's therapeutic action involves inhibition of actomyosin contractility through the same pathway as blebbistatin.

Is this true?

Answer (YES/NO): NO